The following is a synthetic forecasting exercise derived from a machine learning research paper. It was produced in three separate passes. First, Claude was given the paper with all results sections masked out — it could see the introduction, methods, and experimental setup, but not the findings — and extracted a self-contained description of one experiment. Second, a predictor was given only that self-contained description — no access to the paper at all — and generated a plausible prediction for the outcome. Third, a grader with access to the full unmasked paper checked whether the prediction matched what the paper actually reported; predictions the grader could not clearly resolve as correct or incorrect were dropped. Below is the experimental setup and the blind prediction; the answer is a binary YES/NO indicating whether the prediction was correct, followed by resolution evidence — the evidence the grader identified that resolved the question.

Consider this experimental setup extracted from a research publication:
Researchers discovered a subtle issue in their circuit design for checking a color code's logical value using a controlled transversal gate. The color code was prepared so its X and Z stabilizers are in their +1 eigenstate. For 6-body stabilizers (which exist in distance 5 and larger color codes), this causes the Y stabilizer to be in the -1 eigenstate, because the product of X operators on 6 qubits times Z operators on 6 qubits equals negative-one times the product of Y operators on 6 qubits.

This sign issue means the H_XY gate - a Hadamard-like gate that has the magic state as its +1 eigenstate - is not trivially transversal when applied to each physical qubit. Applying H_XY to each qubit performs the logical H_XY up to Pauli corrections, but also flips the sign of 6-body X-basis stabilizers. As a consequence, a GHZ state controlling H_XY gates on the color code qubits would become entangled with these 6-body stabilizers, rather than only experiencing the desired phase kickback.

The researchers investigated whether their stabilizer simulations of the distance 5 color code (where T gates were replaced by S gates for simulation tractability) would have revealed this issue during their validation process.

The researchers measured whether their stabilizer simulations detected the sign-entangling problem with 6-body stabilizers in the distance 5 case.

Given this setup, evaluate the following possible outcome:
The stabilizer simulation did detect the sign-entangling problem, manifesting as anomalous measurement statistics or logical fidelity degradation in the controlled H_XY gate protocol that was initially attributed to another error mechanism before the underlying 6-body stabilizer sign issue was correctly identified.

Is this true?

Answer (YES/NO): NO